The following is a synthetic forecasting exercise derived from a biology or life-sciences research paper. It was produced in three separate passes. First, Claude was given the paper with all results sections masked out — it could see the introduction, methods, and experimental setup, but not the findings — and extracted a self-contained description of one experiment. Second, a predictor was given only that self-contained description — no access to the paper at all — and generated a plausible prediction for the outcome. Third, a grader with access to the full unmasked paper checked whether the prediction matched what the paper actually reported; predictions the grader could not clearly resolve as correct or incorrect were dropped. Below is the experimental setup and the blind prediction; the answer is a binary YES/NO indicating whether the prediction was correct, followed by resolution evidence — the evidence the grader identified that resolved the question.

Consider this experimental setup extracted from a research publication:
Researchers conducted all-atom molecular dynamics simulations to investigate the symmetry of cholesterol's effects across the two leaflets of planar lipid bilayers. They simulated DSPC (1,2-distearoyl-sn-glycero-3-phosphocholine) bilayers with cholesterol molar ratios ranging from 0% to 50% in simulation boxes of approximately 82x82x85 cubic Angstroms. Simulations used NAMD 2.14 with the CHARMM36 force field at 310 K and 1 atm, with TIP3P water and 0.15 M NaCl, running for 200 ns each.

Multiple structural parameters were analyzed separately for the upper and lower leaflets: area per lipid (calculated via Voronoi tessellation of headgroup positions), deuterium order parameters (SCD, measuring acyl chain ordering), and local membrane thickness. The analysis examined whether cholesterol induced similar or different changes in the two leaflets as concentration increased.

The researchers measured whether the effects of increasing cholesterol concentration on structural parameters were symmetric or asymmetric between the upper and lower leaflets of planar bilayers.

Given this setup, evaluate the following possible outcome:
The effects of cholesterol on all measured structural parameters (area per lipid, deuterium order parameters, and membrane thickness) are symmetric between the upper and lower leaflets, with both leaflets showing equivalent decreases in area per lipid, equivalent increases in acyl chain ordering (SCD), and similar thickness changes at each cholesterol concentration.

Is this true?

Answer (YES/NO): YES